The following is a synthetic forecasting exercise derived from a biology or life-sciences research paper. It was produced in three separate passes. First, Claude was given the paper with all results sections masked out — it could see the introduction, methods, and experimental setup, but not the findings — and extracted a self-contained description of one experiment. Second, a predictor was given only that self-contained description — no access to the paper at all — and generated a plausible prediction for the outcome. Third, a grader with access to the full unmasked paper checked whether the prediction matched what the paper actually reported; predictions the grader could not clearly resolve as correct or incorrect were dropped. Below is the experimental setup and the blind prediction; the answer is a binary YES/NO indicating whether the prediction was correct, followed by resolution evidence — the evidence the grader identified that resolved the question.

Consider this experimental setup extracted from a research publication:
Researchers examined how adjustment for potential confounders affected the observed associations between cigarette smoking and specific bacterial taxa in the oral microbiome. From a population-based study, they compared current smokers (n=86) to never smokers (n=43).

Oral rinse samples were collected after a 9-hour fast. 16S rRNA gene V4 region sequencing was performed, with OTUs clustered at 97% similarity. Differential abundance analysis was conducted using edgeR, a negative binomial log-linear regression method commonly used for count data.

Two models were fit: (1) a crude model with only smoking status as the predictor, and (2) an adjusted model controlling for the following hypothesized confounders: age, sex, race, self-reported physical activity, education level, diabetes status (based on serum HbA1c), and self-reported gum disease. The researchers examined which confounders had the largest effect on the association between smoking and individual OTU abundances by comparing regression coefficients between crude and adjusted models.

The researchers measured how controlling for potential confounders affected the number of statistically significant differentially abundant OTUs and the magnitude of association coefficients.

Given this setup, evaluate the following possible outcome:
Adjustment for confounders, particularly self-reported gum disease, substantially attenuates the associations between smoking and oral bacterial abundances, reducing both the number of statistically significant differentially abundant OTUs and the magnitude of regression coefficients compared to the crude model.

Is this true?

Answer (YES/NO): NO